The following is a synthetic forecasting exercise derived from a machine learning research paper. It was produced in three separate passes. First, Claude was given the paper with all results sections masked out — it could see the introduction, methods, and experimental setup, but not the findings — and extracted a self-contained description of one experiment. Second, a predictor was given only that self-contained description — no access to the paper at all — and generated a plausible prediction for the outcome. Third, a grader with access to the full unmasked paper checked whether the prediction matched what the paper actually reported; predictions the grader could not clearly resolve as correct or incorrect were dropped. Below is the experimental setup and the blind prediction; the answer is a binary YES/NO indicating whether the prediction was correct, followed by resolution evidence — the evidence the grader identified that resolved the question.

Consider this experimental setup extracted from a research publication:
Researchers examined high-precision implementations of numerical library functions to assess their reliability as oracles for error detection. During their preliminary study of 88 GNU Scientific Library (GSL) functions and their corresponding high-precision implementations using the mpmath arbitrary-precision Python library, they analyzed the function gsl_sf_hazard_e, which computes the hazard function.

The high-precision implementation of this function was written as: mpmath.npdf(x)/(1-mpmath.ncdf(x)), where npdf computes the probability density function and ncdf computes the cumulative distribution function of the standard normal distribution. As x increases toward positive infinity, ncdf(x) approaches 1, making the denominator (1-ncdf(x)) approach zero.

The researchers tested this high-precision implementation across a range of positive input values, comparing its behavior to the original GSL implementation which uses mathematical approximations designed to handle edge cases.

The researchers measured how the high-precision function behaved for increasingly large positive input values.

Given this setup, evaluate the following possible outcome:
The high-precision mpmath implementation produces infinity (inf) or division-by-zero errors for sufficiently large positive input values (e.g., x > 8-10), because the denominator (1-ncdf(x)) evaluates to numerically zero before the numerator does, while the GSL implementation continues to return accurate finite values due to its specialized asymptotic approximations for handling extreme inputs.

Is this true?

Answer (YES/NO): YES